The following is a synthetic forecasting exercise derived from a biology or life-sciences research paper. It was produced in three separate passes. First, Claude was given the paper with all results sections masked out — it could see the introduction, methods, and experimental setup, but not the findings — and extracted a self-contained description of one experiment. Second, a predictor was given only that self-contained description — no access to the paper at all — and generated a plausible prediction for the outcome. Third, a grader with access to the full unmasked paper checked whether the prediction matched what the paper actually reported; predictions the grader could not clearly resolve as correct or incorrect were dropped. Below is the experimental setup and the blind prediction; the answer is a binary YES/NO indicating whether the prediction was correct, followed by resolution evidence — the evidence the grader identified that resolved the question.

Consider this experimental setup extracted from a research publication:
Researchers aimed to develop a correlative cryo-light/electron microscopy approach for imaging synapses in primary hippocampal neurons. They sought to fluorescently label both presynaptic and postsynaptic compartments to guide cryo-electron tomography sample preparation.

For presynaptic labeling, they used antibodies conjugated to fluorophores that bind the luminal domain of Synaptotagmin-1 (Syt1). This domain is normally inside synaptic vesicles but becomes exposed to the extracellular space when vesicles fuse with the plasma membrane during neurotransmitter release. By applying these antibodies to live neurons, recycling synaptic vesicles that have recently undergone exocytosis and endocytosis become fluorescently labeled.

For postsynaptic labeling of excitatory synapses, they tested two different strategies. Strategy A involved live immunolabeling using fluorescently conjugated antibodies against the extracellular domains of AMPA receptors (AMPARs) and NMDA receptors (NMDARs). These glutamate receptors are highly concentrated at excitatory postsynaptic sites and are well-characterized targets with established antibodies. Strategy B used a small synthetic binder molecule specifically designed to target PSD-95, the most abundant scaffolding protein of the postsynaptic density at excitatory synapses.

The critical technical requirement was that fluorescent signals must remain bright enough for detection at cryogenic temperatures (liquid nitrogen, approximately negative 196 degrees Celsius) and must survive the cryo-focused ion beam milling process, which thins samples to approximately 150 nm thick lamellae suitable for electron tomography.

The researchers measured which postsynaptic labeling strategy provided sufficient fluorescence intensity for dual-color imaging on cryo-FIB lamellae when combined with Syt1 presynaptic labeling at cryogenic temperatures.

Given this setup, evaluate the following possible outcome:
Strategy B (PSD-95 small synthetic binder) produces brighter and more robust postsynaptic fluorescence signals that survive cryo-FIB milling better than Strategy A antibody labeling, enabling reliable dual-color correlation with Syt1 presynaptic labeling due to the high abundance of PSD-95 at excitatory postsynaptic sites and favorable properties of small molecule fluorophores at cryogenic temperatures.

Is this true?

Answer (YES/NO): YES